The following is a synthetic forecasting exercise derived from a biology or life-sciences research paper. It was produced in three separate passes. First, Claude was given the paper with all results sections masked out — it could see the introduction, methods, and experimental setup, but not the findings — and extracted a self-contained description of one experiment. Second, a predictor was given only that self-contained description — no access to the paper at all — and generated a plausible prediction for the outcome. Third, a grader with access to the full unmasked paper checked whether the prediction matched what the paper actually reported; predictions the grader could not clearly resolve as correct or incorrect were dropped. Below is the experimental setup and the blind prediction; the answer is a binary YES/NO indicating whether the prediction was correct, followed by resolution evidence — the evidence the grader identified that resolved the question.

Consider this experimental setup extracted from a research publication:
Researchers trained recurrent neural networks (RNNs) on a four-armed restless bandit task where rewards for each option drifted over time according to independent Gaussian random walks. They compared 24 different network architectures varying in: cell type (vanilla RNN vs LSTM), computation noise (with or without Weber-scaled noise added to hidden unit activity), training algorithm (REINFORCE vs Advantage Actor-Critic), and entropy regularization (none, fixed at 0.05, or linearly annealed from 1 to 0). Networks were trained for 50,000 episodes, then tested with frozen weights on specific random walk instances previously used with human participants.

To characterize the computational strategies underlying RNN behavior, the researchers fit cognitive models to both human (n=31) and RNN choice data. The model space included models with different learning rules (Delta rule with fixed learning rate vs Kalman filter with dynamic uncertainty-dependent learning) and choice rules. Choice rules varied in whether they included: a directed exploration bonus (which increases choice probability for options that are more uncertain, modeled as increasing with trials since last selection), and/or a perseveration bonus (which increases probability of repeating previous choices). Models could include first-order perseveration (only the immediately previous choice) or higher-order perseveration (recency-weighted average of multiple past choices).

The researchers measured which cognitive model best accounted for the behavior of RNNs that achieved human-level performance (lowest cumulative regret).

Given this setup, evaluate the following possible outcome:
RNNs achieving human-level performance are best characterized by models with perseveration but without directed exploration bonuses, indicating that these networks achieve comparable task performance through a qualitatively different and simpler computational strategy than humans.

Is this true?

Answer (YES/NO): YES